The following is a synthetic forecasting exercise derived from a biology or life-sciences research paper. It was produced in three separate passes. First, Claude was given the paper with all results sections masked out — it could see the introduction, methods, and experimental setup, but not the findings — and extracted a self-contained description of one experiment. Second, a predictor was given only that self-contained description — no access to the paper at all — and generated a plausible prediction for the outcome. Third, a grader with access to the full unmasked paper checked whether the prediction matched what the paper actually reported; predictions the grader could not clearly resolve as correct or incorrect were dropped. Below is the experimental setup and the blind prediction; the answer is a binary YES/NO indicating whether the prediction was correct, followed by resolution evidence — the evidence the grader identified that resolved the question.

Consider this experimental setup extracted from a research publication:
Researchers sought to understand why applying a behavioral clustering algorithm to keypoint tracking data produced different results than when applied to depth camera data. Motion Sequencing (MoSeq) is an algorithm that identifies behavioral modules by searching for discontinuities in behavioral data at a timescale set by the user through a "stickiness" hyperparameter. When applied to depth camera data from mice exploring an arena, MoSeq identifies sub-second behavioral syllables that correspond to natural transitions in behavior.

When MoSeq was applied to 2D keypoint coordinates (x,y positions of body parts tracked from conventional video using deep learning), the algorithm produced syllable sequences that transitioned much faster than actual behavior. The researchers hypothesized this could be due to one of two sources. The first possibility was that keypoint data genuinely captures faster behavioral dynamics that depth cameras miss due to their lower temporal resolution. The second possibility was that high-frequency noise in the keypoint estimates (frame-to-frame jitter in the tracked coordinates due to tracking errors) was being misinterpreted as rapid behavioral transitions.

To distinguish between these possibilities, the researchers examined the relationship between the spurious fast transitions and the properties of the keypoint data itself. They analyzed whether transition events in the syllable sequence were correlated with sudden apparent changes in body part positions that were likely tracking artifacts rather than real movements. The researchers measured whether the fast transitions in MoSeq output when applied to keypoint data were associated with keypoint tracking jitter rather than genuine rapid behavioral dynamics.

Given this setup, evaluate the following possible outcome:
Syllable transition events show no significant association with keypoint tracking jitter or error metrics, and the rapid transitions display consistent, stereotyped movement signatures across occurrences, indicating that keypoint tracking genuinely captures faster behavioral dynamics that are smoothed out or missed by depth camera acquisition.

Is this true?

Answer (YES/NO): NO